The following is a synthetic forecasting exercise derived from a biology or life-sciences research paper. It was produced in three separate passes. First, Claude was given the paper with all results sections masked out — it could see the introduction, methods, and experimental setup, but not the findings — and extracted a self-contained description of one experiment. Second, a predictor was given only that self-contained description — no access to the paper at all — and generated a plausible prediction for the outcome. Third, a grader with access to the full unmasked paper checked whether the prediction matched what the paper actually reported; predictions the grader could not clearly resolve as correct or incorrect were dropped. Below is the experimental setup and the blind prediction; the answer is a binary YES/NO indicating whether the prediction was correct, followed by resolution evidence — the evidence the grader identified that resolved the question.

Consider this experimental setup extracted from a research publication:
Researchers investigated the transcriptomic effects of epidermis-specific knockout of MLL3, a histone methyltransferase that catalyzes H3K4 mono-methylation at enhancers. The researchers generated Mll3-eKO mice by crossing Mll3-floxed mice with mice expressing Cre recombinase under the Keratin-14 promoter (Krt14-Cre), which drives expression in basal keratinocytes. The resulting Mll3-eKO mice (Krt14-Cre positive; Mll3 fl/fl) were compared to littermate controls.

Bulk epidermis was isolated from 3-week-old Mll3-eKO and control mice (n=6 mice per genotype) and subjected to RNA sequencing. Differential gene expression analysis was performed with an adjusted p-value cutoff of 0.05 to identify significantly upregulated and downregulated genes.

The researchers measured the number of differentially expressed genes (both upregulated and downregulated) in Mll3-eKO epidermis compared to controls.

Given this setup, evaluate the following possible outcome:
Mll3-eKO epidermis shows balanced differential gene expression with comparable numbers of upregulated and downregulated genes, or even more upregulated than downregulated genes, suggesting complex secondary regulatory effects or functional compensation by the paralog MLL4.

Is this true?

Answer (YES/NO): NO